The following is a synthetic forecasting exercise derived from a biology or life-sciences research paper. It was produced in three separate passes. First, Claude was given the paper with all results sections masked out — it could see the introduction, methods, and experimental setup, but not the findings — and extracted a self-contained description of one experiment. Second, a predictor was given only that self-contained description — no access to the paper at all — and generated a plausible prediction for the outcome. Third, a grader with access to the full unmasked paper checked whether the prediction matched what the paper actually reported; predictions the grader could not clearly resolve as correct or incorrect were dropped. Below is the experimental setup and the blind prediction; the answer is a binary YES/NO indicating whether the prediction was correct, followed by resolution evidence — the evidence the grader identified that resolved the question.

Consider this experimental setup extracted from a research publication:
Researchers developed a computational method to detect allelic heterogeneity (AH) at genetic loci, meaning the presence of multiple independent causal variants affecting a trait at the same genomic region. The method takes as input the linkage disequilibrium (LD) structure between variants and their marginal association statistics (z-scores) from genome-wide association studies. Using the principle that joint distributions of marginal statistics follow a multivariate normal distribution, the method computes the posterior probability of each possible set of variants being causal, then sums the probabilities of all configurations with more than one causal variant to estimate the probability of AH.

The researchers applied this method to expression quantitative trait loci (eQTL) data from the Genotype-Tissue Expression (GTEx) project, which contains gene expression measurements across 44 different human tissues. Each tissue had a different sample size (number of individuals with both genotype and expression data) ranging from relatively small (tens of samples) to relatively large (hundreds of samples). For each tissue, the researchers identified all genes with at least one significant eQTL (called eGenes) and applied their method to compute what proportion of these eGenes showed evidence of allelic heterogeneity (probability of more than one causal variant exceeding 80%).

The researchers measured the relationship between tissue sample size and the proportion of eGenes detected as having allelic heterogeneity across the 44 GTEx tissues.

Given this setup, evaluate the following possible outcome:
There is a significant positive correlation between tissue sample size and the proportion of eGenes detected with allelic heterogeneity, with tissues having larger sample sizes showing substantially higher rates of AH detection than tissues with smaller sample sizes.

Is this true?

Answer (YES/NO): YES